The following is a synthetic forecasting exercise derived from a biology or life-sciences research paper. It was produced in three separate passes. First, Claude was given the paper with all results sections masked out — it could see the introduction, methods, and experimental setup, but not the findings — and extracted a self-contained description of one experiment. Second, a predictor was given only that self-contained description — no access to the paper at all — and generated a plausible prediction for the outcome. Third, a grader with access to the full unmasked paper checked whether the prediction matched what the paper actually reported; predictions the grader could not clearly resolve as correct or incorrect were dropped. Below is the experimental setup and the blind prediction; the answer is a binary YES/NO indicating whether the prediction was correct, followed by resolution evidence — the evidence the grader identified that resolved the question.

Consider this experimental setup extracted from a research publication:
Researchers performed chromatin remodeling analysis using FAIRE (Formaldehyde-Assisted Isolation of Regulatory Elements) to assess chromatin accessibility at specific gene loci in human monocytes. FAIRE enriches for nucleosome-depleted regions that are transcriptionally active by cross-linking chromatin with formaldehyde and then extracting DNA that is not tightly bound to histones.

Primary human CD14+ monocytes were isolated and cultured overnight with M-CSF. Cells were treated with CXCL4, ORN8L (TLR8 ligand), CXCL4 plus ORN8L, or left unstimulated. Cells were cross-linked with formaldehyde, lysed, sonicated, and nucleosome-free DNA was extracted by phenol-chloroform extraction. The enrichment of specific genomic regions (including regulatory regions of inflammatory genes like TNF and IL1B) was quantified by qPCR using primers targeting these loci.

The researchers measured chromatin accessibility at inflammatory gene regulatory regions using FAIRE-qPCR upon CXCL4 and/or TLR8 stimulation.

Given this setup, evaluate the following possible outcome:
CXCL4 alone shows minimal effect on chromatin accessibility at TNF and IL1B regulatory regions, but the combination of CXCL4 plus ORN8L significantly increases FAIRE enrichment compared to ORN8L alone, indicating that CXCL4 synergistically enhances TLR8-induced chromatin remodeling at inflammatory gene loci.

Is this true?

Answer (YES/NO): NO